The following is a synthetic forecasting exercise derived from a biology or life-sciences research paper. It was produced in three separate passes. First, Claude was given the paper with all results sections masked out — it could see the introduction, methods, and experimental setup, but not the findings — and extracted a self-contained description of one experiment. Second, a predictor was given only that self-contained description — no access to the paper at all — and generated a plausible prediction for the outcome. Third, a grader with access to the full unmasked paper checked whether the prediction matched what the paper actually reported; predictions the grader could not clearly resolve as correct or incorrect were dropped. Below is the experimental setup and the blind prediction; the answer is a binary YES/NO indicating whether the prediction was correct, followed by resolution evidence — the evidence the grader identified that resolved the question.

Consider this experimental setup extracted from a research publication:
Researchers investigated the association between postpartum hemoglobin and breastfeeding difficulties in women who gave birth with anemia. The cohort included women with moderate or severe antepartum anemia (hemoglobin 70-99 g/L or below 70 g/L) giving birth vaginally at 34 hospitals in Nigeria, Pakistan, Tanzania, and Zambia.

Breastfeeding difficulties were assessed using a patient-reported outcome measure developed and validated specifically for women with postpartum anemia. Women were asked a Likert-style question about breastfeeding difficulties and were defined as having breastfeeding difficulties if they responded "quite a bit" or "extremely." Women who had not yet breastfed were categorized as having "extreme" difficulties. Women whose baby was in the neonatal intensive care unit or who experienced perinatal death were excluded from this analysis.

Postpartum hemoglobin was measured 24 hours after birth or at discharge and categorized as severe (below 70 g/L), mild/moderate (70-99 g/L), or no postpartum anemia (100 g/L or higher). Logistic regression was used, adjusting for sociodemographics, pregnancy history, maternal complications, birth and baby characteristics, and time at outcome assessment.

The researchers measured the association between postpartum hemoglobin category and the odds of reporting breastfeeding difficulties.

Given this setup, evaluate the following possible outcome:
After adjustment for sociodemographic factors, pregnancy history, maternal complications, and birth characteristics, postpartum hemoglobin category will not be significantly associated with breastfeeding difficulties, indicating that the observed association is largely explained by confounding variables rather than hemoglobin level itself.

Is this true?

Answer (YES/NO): NO